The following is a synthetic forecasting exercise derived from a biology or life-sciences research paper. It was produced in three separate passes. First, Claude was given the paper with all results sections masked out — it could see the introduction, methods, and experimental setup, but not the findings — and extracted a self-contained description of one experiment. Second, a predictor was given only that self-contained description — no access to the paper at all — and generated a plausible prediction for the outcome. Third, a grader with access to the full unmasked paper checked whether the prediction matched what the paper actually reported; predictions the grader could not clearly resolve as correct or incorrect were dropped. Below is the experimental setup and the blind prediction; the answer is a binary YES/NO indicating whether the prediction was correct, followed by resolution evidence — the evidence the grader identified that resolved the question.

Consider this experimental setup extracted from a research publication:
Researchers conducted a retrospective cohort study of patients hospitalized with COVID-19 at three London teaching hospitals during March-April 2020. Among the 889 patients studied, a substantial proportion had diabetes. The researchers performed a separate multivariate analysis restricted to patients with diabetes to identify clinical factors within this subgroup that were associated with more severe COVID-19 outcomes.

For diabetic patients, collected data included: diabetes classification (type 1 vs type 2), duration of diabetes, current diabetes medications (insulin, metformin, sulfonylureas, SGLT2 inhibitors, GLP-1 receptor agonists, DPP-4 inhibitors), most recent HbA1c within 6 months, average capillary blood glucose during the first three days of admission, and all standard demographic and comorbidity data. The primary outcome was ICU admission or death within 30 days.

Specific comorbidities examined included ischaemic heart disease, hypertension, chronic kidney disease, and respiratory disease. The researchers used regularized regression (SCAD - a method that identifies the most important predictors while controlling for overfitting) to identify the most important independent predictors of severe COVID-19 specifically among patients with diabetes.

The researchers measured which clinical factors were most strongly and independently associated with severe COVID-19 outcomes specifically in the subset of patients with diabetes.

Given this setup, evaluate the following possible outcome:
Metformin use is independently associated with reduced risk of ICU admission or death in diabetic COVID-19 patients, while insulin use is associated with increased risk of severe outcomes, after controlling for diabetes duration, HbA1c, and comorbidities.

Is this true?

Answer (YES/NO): NO